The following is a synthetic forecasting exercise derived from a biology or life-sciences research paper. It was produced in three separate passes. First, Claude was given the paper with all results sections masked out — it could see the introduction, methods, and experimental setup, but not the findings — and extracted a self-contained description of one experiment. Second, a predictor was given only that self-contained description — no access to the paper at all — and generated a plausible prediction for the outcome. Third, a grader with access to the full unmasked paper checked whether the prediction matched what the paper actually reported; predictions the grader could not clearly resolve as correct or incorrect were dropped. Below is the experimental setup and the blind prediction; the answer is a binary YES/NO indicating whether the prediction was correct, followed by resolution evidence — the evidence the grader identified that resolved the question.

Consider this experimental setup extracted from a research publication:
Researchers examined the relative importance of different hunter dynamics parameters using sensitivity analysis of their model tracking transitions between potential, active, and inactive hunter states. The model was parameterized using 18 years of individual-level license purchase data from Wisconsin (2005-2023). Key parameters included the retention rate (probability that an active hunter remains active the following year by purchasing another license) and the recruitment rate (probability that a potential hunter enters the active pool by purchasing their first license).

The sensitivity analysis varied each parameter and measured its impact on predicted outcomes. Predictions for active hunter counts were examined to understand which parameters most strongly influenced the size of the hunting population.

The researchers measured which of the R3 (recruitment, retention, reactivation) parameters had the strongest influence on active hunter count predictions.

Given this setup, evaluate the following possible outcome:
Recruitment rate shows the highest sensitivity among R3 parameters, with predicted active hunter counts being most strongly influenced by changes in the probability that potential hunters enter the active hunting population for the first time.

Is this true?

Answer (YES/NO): NO